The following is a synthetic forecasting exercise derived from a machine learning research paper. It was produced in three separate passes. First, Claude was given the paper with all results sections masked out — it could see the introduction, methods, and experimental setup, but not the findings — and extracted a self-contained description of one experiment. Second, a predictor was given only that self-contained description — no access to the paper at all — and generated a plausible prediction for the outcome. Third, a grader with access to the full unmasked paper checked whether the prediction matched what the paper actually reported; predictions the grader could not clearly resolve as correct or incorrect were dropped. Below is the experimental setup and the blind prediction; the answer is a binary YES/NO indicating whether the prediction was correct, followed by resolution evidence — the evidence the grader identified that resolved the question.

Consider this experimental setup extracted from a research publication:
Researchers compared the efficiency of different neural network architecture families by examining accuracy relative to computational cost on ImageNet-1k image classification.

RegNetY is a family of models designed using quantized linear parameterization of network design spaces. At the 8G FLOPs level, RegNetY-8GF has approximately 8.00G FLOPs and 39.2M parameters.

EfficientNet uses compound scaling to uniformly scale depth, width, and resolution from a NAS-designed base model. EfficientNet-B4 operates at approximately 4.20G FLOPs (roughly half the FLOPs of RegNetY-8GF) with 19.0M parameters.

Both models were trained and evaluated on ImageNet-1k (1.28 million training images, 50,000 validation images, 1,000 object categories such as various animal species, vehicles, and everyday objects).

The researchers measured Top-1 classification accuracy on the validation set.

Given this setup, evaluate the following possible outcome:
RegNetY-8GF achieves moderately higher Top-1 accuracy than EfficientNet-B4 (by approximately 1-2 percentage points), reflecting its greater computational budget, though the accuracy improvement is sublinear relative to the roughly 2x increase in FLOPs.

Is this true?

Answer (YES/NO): NO